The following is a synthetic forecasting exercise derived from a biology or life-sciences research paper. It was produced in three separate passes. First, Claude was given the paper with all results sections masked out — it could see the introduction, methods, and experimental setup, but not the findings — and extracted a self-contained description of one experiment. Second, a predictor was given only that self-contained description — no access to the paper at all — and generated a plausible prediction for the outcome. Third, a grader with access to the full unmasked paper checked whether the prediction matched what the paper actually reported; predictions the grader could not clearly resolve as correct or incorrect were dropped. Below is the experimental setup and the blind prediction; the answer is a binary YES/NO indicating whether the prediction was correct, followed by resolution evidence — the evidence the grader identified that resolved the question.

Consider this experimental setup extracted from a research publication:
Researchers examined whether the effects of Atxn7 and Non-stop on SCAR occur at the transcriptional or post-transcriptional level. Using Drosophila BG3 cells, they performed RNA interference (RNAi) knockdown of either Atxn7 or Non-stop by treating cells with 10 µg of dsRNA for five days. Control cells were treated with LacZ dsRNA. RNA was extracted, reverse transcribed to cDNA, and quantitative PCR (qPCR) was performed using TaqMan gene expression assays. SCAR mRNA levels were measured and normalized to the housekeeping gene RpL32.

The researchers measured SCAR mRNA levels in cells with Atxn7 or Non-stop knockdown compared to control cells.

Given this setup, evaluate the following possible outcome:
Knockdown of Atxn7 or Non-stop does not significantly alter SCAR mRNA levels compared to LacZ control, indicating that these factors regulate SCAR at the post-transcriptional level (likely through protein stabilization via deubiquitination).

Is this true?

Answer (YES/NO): NO